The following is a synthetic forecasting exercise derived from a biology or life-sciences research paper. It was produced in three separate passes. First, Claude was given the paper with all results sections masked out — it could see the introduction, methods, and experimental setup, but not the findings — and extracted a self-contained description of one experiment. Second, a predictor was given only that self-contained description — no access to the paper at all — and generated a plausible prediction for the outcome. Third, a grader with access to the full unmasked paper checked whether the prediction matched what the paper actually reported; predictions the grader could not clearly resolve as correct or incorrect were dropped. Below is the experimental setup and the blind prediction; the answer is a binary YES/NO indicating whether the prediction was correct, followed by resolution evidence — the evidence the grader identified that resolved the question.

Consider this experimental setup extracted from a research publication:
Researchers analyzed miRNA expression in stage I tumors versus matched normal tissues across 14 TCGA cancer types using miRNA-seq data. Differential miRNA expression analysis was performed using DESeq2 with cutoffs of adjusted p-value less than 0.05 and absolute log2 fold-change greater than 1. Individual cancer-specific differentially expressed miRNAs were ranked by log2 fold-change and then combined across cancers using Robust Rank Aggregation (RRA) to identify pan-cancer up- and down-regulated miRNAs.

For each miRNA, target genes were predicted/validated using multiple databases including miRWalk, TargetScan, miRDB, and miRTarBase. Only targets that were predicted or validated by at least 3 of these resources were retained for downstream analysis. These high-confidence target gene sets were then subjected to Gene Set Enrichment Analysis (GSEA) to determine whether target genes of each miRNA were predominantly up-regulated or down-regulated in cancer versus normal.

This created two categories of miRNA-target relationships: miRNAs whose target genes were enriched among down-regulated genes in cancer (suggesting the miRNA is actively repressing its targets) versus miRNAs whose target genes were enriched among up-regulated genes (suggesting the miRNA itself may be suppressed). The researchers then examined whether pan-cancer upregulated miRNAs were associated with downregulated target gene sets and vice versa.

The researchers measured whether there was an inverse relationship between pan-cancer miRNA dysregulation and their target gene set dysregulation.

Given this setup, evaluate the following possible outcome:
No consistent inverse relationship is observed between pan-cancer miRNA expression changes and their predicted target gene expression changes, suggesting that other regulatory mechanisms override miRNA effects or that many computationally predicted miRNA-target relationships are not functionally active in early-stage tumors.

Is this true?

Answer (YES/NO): NO